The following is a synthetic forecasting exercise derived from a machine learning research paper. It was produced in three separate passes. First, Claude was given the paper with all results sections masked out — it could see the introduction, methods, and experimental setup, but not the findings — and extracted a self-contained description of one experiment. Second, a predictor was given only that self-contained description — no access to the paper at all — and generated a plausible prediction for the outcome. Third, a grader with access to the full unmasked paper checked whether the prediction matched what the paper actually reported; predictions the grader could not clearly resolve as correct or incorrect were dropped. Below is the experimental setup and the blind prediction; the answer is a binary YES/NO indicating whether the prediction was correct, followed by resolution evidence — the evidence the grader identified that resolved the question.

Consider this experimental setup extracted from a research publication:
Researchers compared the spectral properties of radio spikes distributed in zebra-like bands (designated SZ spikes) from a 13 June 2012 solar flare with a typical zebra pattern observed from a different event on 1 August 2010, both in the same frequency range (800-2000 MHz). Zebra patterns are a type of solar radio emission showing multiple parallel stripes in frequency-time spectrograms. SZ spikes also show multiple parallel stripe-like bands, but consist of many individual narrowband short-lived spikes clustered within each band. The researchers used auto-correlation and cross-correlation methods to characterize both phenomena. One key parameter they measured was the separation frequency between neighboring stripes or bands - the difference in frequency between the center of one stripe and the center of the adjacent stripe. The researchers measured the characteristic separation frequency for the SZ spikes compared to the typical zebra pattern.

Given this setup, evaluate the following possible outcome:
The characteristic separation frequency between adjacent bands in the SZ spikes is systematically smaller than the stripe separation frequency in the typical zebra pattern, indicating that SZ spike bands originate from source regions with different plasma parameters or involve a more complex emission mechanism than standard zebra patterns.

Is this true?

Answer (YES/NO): NO